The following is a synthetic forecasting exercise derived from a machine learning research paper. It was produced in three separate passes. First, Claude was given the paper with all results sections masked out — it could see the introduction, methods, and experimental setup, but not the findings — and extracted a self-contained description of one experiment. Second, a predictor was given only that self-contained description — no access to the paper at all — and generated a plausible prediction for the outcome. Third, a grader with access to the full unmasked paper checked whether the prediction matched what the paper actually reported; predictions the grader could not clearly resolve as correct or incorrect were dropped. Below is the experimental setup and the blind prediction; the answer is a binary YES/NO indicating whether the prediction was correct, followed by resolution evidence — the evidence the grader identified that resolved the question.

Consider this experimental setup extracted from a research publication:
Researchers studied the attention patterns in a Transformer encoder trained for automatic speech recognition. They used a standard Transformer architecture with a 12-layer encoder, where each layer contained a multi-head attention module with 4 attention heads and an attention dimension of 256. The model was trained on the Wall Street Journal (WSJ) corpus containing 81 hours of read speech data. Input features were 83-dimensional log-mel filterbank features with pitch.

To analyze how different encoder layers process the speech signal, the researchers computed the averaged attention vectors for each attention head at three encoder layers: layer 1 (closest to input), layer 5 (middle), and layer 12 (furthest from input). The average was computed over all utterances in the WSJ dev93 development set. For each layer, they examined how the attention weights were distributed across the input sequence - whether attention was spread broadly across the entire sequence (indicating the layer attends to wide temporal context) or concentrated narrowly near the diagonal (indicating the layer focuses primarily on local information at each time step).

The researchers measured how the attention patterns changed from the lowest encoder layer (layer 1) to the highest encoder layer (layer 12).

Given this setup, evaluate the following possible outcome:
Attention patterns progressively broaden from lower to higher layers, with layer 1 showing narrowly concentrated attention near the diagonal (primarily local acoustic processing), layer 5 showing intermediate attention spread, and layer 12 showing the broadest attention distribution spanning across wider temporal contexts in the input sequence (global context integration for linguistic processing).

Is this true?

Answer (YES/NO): NO